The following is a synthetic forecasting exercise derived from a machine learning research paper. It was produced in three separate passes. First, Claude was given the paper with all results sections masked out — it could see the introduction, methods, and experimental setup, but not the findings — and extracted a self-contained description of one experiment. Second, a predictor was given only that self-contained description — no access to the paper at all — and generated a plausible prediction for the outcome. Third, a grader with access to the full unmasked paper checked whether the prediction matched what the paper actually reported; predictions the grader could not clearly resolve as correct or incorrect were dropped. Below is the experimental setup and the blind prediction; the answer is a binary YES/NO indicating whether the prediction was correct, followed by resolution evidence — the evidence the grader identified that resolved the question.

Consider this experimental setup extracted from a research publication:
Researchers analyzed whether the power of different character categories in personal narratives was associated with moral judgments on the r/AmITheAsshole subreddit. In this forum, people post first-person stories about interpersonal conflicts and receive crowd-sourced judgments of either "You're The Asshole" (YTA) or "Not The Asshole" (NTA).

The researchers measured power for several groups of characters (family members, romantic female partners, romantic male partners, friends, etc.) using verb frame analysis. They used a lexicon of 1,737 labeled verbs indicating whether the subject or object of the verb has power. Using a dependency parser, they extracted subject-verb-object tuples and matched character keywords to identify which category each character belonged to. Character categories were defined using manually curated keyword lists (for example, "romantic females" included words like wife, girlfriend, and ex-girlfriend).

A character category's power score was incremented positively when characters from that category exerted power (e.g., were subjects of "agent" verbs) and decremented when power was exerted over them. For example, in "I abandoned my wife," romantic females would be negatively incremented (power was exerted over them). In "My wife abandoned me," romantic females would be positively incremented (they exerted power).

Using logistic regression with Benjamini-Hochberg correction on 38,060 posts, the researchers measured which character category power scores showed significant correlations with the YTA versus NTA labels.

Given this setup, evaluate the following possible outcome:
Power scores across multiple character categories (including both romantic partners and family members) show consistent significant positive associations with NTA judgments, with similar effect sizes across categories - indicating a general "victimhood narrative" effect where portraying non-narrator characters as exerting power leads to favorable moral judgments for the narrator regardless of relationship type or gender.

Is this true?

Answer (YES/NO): NO